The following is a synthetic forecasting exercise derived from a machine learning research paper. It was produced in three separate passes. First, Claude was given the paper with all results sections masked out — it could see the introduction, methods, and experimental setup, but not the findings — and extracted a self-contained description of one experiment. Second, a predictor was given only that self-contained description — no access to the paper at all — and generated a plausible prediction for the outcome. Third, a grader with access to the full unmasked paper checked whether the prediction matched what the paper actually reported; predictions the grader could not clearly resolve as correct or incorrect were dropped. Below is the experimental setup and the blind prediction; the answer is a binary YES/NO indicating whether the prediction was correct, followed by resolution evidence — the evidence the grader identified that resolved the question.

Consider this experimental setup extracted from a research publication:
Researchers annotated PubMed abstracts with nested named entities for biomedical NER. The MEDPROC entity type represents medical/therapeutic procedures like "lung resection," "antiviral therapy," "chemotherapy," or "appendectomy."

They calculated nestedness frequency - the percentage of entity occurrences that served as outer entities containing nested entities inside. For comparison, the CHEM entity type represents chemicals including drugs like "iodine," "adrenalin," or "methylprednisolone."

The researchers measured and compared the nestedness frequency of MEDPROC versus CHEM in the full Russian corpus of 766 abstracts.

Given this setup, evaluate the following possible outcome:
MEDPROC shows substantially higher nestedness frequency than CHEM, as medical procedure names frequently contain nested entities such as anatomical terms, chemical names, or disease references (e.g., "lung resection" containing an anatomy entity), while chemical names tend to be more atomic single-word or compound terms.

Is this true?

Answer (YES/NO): YES